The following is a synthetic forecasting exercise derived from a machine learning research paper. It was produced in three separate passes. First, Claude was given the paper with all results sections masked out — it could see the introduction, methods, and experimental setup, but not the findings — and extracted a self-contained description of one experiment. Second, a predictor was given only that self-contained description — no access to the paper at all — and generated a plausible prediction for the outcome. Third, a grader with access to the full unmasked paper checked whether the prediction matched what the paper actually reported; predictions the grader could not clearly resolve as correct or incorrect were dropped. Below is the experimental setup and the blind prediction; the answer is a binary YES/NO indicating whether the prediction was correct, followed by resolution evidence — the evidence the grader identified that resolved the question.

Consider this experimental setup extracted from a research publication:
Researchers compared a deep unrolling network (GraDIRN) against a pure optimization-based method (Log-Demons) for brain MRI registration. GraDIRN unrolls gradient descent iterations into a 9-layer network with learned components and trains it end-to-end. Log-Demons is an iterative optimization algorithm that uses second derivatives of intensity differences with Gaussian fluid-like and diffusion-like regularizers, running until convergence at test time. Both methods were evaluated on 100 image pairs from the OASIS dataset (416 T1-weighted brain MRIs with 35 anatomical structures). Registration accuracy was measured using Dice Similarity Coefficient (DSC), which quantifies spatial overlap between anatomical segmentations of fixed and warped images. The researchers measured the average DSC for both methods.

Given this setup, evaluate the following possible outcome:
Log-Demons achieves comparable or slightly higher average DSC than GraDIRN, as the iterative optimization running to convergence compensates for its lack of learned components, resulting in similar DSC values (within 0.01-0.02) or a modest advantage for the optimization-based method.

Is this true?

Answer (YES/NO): NO